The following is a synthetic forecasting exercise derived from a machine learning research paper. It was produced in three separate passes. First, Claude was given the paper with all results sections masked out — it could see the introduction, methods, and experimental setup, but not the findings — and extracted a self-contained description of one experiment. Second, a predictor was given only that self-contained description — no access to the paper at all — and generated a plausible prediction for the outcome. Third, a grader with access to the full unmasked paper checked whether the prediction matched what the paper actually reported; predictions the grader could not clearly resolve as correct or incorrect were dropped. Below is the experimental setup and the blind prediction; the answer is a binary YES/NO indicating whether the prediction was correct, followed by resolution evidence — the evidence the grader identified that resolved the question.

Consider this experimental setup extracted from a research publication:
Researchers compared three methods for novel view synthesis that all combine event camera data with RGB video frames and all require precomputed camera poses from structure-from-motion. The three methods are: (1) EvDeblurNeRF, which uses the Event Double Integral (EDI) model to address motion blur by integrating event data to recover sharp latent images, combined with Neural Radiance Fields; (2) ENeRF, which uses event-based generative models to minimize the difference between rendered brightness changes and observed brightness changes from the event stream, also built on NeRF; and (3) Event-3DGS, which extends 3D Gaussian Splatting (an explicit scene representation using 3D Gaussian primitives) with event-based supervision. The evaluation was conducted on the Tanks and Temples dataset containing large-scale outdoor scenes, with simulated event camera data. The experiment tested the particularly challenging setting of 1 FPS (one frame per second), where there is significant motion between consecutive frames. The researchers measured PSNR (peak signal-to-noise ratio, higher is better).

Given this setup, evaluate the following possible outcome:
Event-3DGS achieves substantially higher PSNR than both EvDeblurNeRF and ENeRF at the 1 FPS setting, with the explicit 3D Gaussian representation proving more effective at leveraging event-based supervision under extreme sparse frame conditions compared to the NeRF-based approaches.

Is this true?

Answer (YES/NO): YES